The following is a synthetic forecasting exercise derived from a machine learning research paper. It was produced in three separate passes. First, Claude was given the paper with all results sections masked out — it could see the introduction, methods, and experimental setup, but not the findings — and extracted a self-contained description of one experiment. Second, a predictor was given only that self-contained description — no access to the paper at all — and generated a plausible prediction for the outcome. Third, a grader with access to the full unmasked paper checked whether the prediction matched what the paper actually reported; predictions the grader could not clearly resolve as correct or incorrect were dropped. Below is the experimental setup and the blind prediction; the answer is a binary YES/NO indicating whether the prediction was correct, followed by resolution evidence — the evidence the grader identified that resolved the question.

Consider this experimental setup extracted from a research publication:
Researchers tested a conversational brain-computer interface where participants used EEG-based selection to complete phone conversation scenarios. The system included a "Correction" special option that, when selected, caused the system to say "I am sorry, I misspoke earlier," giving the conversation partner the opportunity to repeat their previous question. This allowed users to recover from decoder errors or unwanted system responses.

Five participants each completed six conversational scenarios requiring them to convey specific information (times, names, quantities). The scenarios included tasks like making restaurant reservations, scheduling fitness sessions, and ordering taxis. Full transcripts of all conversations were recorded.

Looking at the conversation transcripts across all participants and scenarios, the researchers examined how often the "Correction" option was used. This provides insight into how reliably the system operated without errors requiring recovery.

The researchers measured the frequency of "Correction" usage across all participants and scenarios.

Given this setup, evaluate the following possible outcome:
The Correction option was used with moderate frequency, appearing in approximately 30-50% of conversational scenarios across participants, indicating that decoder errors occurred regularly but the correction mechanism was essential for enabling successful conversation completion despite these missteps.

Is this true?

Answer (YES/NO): YES